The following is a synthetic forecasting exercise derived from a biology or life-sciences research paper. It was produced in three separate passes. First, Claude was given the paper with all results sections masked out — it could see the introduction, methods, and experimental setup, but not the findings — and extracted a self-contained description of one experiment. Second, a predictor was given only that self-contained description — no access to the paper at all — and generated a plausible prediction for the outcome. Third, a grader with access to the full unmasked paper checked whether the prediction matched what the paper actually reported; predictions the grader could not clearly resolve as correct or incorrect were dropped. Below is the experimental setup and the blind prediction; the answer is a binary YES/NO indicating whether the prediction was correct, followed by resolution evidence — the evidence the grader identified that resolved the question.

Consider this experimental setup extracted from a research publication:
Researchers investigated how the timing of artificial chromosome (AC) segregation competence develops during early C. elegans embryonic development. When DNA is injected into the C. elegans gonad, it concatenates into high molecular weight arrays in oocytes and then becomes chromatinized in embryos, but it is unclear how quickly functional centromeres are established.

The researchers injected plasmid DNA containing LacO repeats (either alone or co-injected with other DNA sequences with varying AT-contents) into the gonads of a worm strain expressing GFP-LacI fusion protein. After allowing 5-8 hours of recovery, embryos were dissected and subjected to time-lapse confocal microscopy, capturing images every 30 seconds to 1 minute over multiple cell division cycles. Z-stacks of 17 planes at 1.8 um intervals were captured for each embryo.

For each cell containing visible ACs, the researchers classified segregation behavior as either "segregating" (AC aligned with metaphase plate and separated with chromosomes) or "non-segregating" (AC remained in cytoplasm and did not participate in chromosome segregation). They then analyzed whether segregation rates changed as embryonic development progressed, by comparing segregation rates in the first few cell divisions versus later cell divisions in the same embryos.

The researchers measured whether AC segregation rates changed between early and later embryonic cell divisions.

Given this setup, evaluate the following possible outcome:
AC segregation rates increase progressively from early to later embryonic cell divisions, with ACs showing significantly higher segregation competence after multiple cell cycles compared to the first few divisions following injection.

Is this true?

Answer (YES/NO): YES